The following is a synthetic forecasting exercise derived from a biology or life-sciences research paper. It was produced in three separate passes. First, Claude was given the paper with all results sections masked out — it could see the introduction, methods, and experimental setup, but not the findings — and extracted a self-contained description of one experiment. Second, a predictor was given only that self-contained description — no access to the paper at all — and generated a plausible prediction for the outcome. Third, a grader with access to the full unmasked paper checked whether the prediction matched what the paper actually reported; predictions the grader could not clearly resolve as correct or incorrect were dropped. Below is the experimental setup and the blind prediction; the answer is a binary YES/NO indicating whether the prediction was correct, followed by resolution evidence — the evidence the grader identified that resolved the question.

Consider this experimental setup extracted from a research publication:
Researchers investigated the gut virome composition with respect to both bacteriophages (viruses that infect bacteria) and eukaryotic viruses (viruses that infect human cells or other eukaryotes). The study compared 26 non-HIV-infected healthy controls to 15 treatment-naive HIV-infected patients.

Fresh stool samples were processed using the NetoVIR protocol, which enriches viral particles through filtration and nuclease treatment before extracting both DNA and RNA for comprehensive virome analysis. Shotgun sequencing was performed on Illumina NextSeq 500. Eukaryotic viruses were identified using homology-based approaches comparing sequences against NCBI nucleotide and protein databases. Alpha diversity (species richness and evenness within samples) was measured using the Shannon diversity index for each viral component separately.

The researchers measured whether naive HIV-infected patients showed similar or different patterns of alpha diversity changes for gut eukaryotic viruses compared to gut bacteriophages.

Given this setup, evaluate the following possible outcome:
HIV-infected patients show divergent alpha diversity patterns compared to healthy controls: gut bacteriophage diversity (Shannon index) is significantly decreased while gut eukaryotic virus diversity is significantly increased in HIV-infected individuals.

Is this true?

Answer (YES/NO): NO